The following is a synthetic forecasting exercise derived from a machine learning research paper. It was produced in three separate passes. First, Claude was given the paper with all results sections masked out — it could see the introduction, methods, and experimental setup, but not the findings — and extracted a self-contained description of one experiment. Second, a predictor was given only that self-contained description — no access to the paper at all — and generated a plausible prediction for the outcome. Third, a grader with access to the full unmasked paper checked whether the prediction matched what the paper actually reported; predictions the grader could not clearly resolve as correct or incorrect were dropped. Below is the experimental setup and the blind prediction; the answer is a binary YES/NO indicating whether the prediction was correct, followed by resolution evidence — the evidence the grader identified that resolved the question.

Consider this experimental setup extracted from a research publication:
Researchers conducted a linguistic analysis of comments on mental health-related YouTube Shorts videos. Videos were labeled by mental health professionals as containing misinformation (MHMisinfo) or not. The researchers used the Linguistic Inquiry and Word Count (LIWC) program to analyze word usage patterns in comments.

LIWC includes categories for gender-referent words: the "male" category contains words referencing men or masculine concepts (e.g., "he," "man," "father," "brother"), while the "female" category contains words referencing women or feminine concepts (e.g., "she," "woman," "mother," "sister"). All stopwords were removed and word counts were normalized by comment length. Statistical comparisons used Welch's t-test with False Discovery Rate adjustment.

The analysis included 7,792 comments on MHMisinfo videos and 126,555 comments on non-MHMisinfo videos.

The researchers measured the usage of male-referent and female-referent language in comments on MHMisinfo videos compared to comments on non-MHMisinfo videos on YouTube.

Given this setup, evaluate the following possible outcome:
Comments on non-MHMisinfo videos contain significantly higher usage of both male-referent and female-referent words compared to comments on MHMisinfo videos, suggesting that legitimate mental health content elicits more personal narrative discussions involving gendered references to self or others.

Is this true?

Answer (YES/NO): NO